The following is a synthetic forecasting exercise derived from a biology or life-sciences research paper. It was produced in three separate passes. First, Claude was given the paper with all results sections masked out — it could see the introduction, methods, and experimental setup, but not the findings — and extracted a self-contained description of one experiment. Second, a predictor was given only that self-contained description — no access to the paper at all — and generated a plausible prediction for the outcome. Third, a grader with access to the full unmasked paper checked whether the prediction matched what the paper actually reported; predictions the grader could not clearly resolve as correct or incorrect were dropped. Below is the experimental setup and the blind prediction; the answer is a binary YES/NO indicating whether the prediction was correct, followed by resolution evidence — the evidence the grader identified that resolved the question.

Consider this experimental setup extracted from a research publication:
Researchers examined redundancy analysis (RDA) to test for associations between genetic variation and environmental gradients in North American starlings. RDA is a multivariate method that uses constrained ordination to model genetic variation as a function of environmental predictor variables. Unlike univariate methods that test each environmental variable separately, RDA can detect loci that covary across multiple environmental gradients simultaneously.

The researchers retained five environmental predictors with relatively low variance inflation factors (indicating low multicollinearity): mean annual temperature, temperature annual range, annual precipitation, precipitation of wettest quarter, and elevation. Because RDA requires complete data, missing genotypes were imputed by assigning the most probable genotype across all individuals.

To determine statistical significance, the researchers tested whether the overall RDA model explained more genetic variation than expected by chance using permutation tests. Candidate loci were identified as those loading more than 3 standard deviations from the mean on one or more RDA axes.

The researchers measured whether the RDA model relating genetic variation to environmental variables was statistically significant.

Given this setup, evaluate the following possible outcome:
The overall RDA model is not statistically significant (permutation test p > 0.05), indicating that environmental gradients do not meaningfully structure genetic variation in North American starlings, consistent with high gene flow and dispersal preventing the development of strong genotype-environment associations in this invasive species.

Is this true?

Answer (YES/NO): NO